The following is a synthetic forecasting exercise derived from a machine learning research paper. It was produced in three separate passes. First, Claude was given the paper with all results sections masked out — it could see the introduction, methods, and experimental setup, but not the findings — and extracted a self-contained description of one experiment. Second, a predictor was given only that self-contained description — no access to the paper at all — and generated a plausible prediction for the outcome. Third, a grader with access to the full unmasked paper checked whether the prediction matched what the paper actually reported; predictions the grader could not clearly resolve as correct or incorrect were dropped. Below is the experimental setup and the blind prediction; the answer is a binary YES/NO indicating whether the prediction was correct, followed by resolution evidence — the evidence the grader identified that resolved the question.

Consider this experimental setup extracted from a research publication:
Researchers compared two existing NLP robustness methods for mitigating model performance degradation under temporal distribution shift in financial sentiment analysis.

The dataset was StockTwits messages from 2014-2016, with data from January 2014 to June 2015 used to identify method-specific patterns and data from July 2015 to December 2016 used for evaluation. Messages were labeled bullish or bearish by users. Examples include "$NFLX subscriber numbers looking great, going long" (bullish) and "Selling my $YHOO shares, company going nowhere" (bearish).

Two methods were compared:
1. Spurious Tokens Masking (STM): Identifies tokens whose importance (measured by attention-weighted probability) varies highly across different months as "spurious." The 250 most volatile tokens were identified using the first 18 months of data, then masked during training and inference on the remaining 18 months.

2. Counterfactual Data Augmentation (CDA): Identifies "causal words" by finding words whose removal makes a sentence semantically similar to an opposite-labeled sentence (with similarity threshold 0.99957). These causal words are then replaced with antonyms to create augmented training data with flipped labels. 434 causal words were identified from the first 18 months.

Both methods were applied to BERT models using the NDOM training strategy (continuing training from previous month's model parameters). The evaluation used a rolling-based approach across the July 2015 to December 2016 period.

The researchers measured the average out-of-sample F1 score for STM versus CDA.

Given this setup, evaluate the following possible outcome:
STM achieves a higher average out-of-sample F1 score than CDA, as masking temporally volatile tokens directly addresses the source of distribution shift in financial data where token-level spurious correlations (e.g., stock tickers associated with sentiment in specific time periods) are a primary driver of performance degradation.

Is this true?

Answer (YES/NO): YES